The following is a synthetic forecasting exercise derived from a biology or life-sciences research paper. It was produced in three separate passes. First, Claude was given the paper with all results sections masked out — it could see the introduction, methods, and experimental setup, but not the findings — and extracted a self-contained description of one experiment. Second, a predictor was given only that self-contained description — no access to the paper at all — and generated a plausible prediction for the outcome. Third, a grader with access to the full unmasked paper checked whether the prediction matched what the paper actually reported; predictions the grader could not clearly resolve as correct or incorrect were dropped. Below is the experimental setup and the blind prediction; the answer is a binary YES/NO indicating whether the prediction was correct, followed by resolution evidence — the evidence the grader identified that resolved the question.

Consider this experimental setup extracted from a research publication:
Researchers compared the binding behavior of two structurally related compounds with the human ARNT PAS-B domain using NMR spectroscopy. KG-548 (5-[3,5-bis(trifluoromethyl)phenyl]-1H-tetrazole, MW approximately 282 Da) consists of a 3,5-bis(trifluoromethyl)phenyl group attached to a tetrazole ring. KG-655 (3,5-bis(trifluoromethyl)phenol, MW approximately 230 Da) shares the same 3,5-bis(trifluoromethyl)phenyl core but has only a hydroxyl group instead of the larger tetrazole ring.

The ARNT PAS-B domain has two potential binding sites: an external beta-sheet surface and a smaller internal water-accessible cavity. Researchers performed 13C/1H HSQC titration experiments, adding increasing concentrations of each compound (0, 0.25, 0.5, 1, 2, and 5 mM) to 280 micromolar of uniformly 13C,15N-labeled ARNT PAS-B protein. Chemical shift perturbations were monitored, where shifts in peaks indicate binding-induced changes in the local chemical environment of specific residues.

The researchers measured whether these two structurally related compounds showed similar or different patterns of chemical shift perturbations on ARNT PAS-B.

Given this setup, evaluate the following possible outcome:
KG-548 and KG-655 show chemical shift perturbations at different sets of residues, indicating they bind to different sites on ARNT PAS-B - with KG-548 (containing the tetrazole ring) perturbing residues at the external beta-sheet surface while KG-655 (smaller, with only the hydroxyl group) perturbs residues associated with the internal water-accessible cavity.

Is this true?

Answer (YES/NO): NO